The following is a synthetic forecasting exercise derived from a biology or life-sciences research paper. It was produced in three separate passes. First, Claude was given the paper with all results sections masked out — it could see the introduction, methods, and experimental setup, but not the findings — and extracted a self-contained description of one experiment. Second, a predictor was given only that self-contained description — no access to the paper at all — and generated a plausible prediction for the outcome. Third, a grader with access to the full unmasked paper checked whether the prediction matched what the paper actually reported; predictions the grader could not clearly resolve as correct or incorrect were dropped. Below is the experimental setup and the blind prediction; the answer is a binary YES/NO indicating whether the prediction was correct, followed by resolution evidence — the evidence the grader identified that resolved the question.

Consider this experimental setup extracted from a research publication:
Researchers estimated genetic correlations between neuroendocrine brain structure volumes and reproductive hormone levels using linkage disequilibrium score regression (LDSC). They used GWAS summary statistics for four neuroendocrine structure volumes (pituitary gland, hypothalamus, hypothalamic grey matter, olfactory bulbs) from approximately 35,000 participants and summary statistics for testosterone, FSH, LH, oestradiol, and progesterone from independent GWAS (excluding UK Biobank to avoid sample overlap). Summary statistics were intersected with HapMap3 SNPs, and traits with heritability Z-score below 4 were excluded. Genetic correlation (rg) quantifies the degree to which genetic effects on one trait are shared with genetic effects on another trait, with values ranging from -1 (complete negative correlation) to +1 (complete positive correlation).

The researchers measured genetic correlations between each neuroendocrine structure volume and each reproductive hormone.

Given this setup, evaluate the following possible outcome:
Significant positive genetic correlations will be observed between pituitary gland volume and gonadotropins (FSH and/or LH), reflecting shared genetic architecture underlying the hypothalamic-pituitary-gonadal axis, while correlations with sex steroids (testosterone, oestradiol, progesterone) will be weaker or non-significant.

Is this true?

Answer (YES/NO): NO